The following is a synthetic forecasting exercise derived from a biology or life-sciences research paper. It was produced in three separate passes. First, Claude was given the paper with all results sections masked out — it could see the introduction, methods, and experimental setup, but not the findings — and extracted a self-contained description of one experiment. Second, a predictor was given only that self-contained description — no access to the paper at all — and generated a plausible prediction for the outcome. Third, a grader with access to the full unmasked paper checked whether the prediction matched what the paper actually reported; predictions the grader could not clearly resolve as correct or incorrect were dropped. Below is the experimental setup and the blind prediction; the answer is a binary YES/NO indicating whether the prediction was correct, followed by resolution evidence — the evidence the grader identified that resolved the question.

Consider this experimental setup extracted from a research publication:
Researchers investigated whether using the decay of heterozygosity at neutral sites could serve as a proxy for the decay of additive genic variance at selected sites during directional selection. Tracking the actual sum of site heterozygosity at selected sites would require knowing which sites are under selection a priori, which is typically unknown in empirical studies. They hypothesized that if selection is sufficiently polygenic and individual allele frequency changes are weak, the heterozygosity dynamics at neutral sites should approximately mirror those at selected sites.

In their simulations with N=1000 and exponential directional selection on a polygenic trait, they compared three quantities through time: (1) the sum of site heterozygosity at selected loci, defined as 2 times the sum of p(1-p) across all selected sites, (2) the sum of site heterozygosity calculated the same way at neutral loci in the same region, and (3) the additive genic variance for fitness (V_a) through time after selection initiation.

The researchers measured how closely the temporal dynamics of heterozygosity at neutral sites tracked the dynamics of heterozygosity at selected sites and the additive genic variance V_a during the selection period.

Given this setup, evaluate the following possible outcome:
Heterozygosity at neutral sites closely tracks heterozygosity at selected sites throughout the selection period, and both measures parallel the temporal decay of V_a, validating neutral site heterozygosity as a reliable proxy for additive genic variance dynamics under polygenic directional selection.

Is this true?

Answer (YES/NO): YES